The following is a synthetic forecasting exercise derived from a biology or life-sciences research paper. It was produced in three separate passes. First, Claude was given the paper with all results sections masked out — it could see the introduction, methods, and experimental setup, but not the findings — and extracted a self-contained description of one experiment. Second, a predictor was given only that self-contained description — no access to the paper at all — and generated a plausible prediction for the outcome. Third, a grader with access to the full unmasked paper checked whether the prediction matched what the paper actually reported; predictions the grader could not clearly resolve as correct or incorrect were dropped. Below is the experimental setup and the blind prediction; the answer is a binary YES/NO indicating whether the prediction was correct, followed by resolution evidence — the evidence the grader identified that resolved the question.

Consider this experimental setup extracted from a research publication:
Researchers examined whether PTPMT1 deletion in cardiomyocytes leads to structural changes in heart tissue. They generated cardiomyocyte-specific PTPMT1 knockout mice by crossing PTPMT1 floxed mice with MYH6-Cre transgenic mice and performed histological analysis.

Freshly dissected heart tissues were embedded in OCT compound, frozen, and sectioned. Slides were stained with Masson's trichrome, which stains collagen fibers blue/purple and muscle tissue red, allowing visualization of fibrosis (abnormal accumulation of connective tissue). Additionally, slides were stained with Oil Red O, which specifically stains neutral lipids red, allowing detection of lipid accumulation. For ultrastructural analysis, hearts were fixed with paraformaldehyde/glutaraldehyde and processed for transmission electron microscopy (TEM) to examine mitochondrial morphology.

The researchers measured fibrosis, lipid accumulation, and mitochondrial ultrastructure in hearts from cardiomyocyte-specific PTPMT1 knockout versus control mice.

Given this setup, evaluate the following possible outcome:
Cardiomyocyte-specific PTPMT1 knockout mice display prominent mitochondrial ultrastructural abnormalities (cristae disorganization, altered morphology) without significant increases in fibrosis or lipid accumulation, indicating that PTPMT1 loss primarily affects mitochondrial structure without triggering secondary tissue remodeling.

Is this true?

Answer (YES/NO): NO